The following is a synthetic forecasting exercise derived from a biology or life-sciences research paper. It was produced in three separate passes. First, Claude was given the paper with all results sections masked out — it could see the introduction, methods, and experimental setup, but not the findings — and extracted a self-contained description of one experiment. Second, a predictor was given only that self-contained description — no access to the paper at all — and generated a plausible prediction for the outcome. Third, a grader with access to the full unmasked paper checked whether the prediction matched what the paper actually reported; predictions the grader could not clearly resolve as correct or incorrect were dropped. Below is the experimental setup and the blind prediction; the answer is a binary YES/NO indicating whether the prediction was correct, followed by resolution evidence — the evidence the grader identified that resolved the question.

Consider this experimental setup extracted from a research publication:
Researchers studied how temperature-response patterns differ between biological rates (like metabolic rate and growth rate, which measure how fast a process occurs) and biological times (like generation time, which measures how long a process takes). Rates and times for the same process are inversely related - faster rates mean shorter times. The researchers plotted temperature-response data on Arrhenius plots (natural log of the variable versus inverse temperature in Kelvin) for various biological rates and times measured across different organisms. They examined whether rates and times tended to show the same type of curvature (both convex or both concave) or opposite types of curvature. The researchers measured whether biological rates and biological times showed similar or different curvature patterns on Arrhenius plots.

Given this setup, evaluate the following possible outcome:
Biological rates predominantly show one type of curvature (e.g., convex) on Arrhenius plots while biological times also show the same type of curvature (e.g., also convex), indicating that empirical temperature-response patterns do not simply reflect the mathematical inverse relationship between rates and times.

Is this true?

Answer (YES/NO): NO